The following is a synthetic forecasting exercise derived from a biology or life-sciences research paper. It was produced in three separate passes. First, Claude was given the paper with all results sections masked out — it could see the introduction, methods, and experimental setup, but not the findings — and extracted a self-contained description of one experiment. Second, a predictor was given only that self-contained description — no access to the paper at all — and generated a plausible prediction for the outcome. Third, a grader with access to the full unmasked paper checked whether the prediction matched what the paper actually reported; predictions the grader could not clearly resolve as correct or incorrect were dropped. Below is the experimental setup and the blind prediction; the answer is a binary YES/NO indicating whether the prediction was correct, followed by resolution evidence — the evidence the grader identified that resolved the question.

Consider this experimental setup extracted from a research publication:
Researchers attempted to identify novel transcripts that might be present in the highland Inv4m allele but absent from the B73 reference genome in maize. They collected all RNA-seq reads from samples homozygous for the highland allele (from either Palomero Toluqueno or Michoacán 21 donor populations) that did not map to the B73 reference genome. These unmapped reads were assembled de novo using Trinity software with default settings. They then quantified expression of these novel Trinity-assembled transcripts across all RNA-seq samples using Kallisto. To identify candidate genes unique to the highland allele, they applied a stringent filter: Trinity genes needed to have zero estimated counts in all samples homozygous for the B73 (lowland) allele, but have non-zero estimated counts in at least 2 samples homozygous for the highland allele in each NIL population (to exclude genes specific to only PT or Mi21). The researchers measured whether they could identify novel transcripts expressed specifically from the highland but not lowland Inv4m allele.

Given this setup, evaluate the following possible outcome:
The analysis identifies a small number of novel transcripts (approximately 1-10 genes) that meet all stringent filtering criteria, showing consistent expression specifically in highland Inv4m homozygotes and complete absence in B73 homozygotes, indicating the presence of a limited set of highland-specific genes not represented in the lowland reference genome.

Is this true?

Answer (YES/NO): NO